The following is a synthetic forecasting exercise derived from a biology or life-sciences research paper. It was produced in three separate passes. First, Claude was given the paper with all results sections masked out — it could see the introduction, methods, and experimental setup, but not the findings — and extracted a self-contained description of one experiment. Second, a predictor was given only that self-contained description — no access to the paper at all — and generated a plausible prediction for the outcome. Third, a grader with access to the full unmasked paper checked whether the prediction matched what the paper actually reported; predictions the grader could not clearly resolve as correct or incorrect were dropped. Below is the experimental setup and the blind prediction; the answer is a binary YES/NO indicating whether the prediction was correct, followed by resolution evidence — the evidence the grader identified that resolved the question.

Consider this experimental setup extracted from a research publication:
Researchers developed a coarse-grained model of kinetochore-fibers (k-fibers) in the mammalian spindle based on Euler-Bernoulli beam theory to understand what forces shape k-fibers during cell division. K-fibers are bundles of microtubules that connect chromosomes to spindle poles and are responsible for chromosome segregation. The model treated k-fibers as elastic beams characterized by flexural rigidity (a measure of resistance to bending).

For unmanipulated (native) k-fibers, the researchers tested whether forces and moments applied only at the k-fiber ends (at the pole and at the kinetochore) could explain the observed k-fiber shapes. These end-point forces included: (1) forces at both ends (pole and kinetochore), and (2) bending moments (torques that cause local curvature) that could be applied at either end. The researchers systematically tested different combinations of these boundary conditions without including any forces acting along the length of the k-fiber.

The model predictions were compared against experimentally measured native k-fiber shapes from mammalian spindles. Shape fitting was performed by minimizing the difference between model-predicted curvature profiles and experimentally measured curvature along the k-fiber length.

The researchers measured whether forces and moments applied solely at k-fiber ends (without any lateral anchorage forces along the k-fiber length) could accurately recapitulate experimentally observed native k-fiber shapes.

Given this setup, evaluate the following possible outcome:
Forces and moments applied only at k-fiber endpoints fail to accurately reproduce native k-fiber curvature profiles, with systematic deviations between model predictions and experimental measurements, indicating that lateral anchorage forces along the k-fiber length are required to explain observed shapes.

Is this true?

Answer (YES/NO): NO